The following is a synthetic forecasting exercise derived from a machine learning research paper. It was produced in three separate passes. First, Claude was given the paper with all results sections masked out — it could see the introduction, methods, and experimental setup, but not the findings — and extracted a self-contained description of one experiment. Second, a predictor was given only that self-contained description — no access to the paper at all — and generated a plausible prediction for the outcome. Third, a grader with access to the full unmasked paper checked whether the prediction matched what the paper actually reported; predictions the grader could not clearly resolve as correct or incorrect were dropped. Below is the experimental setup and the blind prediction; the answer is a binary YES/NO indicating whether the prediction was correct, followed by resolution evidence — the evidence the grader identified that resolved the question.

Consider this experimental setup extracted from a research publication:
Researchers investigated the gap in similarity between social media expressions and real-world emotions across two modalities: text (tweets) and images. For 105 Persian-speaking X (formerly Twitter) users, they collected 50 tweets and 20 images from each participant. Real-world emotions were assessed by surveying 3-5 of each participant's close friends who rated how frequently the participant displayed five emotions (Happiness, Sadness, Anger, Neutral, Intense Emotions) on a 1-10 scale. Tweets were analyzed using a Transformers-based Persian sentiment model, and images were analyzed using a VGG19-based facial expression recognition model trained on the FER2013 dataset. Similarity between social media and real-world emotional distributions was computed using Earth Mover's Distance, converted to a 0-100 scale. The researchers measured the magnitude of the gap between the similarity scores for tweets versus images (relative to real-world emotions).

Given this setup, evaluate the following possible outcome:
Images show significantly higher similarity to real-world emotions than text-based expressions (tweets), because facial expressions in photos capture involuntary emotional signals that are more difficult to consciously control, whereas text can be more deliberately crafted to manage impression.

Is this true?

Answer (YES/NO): NO